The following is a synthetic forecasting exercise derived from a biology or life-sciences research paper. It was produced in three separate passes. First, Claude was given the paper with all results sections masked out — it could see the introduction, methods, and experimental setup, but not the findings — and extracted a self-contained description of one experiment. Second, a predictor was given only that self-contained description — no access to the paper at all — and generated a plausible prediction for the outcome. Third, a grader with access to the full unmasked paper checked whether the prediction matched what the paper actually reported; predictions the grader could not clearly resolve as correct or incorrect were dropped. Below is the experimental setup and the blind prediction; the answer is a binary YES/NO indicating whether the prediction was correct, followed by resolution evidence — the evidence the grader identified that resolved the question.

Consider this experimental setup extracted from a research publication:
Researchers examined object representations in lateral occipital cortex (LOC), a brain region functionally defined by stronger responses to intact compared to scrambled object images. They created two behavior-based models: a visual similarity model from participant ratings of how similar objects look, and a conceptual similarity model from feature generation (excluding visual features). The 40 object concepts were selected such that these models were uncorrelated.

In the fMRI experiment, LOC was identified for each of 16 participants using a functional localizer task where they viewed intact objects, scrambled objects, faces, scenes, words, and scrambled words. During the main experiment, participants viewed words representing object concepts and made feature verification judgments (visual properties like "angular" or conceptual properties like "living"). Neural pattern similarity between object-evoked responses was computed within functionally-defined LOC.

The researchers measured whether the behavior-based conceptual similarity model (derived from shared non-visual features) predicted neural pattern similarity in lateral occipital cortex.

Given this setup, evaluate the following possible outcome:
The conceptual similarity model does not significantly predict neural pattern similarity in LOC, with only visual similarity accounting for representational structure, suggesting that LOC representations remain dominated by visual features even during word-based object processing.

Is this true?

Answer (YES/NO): YES